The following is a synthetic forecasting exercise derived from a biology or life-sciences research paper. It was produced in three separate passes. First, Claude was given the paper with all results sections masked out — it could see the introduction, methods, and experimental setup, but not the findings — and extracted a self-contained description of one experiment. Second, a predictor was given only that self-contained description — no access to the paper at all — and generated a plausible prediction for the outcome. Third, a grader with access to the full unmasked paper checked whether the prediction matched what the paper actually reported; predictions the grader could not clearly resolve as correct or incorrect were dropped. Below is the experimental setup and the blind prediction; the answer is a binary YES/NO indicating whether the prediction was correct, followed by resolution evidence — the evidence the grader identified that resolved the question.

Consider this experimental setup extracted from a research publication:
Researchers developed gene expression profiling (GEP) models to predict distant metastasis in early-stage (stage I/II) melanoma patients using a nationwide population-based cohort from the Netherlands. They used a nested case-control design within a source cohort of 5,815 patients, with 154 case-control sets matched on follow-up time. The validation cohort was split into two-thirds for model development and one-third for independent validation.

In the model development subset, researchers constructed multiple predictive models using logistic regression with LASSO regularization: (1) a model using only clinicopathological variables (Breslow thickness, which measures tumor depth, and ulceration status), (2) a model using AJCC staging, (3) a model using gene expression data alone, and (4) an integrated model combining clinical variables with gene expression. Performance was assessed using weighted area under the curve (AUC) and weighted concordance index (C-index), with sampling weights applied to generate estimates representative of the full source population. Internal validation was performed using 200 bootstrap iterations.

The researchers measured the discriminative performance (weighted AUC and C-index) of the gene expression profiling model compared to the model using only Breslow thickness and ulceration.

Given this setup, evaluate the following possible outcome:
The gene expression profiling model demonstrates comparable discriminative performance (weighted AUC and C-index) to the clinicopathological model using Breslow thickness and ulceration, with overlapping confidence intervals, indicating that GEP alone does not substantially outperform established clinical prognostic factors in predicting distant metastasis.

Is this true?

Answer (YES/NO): YES